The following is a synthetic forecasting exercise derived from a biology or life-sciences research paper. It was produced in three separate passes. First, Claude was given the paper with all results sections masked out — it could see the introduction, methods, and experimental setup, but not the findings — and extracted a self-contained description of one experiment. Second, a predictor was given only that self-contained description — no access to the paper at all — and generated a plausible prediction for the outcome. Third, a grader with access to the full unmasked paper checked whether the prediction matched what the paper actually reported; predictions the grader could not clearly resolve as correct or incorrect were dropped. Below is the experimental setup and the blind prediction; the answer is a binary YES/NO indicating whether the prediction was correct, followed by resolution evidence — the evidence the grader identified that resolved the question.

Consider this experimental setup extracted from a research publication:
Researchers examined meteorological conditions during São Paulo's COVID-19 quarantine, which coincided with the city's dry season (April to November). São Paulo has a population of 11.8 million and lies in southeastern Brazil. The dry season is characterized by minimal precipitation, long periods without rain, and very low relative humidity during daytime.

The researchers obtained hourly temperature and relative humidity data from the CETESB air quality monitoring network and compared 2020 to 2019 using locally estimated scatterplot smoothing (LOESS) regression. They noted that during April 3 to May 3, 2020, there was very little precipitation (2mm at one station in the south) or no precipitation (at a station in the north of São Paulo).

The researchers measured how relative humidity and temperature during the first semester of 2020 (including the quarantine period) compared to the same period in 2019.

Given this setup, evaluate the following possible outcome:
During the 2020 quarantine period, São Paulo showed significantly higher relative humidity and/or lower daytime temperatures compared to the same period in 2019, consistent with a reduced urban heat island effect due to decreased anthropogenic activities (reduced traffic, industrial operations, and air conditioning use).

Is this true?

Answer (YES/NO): NO